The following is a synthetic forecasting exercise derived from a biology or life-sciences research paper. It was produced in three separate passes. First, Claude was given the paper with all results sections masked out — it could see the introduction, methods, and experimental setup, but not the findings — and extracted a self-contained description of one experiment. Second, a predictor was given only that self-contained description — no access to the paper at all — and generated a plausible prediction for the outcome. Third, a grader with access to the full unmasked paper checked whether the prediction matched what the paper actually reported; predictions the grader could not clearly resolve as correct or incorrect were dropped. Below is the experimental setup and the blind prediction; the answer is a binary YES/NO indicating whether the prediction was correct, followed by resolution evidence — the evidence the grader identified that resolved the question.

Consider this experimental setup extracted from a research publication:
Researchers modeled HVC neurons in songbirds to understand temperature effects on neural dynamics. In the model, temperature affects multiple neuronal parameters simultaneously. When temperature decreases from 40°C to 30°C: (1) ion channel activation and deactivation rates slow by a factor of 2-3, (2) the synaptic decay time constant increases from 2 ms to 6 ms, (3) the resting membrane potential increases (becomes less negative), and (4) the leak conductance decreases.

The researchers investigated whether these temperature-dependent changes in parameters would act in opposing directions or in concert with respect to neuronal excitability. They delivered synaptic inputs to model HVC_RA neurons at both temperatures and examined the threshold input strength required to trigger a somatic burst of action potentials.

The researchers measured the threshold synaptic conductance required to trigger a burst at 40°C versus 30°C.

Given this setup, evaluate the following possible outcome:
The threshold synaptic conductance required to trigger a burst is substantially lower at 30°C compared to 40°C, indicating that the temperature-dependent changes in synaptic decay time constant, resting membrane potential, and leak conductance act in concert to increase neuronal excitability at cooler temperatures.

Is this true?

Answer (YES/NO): YES